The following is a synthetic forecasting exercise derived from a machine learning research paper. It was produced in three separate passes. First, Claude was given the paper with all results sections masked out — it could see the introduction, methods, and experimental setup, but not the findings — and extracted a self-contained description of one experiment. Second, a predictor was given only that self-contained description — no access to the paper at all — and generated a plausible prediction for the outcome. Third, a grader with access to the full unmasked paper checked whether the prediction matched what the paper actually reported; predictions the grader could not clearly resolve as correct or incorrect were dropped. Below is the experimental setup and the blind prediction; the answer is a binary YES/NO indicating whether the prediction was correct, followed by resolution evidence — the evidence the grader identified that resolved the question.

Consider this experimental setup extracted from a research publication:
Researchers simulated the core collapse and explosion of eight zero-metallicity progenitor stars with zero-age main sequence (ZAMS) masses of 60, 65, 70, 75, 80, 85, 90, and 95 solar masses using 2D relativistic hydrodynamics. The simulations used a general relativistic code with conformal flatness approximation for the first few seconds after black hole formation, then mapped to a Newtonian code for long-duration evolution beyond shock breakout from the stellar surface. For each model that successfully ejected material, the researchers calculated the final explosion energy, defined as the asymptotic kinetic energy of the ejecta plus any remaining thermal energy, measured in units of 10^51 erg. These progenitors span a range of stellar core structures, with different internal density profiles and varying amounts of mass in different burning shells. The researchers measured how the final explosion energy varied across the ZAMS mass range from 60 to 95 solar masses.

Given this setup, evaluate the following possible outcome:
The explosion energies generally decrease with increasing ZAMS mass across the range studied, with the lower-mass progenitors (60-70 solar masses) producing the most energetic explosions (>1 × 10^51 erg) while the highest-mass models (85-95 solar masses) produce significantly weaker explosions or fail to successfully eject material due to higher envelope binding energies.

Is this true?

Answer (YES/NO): NO